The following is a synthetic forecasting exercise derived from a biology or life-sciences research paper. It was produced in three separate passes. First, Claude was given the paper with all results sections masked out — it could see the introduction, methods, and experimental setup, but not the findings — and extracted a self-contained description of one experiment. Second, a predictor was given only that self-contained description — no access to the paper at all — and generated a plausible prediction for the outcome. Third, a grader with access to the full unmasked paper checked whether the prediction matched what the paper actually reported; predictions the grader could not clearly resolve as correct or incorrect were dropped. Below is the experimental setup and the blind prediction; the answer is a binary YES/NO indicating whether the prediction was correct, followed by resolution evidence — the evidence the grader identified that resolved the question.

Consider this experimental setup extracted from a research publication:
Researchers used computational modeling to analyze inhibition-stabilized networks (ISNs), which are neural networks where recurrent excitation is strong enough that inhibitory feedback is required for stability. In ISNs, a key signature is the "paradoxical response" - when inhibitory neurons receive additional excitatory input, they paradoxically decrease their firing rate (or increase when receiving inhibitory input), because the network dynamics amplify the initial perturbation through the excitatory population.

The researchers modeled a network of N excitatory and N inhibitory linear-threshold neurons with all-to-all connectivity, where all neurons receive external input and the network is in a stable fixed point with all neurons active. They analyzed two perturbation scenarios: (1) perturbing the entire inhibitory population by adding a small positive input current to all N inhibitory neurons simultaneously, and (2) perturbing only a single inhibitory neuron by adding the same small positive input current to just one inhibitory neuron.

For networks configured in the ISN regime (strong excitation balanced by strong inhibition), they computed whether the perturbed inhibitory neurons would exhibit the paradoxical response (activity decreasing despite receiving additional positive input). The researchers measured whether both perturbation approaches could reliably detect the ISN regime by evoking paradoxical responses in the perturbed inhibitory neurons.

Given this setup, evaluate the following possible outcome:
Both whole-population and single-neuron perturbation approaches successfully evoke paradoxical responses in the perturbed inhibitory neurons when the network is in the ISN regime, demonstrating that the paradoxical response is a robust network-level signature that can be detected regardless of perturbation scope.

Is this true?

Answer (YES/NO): NO